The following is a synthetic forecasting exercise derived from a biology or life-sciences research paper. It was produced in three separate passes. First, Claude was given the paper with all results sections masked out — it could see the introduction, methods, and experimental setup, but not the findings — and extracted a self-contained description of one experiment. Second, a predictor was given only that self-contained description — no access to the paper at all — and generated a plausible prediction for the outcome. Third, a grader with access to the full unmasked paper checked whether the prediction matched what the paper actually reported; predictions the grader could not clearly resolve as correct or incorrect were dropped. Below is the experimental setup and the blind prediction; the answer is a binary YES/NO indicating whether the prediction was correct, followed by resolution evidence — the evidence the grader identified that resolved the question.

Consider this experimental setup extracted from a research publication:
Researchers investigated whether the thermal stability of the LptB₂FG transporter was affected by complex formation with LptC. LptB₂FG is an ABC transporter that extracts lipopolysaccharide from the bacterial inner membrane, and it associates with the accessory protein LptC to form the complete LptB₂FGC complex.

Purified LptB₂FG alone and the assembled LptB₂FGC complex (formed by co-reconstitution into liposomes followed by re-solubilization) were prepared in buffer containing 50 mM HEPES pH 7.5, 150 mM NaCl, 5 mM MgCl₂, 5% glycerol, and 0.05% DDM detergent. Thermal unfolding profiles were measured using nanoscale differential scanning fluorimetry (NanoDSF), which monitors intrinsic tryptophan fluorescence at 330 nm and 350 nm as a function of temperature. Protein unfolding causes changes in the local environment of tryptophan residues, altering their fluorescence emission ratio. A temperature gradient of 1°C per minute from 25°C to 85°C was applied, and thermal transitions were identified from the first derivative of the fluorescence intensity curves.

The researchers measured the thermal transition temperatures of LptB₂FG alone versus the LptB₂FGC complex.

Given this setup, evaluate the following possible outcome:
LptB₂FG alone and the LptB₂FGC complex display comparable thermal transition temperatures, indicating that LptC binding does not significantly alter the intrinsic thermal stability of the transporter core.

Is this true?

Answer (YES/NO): NO